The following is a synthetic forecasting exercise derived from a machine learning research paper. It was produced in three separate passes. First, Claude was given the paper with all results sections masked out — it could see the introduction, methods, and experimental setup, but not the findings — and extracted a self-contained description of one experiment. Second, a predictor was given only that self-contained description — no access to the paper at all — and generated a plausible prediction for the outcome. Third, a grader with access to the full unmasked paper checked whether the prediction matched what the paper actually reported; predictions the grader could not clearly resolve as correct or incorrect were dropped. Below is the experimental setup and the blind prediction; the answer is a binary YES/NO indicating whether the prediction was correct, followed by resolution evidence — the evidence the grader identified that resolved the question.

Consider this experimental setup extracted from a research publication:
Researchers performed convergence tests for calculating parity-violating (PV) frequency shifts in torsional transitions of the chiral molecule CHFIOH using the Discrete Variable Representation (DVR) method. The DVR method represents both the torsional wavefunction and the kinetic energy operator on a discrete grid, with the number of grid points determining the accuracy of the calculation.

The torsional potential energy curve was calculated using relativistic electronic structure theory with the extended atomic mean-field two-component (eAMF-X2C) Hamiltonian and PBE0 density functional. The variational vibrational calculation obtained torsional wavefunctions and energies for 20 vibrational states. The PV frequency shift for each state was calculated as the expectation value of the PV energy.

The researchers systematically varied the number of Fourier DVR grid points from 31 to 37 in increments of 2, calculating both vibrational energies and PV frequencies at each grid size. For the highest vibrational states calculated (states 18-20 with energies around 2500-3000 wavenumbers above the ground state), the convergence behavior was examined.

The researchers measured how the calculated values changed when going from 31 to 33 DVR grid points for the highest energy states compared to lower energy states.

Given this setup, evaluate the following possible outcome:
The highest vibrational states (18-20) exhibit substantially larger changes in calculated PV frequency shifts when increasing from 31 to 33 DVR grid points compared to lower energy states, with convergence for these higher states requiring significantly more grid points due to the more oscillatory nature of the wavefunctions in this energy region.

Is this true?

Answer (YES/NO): YES